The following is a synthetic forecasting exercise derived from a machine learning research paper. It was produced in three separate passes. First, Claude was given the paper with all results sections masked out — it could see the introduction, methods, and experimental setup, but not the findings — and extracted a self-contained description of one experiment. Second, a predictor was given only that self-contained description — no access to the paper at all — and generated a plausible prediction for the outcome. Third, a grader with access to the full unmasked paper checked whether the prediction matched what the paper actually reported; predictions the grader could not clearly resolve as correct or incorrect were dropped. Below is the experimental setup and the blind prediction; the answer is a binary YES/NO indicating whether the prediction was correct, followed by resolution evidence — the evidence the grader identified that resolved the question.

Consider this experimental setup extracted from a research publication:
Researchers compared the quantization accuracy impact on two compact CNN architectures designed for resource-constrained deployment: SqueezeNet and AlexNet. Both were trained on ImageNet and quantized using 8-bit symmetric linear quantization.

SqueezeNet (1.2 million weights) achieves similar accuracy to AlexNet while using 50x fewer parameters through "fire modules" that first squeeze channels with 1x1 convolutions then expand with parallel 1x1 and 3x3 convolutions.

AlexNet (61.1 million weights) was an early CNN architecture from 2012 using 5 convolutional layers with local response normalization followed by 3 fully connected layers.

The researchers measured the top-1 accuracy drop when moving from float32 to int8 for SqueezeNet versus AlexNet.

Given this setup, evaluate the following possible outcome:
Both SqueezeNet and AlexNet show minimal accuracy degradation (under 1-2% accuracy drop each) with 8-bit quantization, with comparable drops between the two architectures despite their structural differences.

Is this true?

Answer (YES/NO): YES